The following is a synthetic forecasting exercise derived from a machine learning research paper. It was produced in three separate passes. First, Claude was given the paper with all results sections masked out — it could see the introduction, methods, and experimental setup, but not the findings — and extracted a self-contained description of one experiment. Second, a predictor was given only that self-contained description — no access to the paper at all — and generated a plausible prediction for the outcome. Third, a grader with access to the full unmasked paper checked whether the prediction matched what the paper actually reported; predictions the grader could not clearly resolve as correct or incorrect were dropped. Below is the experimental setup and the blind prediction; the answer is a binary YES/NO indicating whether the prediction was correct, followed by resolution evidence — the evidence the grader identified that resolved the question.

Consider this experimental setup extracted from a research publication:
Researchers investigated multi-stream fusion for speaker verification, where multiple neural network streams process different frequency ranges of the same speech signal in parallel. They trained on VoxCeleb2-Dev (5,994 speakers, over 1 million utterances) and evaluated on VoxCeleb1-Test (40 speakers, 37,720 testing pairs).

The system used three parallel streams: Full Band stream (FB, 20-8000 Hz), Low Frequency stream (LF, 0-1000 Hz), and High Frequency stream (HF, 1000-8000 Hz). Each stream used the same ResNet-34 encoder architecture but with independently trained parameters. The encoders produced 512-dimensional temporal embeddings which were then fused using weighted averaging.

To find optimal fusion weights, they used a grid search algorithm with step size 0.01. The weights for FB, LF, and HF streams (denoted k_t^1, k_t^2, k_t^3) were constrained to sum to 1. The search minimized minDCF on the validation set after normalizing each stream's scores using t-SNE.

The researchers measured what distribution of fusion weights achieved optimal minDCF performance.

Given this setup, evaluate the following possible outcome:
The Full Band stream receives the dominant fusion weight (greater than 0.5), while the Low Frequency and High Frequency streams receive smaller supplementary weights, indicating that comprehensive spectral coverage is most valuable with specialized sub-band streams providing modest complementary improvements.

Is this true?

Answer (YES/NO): NO